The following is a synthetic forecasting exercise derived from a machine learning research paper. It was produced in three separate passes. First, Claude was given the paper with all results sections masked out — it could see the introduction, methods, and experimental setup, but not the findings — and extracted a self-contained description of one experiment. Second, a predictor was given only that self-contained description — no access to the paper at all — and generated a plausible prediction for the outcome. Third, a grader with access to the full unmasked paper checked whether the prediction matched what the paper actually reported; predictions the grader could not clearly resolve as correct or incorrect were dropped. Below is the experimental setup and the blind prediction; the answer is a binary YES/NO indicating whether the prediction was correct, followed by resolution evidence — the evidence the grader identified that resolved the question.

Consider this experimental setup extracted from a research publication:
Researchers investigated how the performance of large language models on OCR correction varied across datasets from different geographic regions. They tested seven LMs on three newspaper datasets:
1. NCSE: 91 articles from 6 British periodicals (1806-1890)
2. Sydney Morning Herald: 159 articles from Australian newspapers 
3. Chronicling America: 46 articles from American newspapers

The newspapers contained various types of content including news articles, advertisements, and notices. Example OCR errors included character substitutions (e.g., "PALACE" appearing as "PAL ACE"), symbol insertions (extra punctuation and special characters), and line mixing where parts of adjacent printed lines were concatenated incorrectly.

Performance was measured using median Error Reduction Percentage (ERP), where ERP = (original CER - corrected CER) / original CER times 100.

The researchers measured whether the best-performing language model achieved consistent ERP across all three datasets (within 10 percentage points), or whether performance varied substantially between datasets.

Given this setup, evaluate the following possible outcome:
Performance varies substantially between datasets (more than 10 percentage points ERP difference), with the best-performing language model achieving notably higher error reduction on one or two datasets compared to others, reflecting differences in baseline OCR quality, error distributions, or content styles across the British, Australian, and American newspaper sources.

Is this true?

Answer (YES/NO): YES